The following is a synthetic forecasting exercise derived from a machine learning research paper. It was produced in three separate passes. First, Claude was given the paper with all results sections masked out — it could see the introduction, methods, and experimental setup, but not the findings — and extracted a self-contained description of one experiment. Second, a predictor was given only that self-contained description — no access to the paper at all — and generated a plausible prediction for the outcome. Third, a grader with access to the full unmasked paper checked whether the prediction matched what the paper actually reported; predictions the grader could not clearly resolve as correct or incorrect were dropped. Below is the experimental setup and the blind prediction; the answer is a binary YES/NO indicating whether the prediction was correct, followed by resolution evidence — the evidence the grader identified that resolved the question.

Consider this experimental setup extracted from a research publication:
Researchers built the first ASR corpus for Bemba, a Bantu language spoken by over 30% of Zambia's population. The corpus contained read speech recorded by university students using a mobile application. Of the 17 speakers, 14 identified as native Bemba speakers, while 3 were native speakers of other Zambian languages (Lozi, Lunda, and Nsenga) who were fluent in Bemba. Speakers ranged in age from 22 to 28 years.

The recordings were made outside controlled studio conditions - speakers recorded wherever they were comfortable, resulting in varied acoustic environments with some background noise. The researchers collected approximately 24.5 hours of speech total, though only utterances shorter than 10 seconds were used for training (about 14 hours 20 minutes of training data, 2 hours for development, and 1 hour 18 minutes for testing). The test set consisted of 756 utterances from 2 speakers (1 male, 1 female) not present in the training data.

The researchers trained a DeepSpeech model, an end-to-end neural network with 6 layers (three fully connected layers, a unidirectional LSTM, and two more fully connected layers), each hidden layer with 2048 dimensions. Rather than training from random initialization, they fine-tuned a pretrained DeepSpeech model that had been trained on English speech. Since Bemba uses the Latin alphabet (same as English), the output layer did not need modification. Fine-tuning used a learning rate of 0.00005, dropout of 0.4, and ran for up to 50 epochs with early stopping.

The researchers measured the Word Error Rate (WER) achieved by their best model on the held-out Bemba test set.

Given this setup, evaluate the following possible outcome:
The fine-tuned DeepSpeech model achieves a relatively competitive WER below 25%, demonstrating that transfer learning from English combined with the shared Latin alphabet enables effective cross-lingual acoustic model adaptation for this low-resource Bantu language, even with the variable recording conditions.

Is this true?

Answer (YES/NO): NO